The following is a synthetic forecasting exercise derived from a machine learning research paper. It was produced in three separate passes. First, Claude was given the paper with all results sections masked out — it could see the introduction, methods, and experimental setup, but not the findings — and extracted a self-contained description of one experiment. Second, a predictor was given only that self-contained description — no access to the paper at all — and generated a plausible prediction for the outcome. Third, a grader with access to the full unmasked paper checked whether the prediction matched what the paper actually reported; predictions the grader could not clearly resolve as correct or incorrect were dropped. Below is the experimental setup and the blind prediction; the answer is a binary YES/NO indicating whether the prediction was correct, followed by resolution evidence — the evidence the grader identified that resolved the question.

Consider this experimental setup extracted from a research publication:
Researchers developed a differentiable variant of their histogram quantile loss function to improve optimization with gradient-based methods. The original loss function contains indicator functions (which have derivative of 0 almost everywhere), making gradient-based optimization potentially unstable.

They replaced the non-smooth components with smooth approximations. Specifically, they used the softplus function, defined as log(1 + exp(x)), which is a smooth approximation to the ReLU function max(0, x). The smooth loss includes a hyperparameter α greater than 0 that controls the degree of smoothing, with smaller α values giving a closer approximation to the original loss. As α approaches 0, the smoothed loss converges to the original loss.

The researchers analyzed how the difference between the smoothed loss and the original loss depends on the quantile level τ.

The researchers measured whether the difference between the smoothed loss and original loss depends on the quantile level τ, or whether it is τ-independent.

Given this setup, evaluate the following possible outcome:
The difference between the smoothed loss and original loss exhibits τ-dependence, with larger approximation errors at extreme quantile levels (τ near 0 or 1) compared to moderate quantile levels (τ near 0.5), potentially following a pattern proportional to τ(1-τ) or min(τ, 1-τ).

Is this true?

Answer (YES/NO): NO